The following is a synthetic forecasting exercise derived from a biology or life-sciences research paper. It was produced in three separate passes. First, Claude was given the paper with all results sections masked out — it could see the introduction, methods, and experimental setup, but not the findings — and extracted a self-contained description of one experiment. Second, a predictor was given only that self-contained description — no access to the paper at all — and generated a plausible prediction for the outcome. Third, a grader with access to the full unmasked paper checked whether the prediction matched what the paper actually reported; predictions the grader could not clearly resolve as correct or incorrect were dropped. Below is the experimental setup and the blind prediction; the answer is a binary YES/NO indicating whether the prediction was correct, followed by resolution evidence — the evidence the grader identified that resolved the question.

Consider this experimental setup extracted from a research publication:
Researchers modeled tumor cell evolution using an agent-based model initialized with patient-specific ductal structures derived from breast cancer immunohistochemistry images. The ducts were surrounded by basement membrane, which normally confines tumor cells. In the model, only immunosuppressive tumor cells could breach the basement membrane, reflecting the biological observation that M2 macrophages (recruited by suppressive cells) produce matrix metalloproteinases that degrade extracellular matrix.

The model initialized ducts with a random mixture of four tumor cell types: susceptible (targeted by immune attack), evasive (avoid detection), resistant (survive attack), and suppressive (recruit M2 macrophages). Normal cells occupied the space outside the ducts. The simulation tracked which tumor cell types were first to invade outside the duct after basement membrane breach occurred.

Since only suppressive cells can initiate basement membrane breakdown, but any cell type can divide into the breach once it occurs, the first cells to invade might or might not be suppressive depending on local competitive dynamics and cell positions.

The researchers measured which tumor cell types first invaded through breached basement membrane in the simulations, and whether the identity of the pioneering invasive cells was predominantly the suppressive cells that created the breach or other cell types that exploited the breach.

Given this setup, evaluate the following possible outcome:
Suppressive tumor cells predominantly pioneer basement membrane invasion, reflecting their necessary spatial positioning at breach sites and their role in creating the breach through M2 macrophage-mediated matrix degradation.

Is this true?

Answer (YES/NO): NO